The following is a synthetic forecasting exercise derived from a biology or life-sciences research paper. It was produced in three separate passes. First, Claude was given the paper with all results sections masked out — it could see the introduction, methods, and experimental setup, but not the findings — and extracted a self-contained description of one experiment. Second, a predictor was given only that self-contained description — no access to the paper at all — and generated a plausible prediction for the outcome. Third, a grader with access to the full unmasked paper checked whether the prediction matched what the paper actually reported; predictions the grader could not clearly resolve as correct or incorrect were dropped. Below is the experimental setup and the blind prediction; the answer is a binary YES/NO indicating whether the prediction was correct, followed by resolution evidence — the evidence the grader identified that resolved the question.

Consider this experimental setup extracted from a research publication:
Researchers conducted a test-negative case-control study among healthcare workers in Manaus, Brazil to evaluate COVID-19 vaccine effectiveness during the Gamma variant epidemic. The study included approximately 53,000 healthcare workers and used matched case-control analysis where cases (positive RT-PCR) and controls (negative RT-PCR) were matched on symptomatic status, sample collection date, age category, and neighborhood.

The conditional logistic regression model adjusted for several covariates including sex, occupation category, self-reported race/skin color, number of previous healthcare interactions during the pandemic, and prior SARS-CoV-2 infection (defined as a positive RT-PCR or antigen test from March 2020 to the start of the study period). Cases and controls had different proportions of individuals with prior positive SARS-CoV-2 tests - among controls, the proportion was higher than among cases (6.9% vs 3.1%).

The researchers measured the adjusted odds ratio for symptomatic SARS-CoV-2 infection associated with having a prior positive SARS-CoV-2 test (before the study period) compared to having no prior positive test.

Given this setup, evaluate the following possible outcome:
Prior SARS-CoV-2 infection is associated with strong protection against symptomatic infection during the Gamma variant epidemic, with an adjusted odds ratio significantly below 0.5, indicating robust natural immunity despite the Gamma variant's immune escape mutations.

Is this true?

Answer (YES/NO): NO